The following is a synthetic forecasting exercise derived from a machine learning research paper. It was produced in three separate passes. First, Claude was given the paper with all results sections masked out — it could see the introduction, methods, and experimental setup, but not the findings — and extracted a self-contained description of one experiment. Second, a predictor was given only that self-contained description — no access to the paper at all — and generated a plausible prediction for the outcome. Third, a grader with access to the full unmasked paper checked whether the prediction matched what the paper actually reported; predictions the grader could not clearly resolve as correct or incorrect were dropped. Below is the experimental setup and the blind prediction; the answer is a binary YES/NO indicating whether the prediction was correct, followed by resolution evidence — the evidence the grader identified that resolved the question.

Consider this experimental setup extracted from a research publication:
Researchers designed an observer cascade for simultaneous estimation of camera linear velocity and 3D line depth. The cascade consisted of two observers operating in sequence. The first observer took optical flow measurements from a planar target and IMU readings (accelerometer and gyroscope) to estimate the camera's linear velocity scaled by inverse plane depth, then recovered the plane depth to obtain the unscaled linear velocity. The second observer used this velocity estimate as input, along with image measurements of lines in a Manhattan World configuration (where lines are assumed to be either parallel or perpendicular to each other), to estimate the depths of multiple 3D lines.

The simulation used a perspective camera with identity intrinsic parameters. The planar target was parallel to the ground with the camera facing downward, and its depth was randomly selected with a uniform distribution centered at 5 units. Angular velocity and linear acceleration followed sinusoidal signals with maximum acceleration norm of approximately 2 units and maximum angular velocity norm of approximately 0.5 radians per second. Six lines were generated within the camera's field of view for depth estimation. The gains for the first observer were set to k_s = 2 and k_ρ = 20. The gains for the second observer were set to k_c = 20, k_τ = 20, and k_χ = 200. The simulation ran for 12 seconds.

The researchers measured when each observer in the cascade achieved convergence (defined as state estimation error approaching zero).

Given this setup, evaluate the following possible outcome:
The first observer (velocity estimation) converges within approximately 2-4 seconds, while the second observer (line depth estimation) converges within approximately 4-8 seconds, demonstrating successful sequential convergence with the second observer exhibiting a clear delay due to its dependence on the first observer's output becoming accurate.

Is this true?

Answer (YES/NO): NO